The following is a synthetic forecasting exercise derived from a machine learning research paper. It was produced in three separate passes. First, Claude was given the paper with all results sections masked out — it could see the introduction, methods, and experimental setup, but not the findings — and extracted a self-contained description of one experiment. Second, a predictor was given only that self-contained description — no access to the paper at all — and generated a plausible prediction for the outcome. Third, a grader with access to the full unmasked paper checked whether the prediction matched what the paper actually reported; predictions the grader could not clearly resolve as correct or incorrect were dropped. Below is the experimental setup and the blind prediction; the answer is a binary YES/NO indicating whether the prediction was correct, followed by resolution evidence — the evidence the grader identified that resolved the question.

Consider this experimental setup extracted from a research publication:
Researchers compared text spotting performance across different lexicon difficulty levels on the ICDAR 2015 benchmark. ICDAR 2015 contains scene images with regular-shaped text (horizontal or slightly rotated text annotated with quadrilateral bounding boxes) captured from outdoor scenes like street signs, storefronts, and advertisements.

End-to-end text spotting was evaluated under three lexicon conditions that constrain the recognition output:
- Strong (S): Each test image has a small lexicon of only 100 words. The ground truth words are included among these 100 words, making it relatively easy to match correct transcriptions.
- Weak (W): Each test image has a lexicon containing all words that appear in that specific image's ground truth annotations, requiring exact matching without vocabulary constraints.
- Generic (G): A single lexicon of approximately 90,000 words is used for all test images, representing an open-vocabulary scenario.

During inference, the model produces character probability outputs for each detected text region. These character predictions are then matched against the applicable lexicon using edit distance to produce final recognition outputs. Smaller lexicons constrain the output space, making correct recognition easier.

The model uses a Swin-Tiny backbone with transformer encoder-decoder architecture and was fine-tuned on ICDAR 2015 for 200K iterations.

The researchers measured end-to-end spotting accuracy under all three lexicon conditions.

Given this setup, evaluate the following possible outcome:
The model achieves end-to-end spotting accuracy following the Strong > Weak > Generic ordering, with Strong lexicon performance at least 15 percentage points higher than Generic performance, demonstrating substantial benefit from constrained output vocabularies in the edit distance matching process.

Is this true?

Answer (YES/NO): NO